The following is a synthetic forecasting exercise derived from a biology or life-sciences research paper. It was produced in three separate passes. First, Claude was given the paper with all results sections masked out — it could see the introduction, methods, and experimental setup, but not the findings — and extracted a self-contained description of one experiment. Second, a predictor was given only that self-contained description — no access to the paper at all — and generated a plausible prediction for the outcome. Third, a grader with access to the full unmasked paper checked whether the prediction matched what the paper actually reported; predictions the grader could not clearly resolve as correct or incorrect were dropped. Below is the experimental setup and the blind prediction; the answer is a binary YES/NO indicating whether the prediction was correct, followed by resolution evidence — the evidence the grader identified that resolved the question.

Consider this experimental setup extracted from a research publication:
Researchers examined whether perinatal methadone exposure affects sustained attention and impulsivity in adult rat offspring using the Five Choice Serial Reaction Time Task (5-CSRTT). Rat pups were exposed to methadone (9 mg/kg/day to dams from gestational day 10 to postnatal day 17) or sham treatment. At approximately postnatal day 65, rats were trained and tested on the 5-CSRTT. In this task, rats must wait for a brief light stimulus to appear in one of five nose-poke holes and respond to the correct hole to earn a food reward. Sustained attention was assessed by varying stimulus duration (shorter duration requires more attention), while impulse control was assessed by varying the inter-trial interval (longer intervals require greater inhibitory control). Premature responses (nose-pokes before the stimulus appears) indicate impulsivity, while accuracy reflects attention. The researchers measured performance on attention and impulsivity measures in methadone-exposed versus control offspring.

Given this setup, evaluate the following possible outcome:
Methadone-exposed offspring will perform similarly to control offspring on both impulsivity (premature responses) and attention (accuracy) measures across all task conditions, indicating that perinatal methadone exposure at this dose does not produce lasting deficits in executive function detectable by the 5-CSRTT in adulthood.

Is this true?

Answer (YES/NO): NO